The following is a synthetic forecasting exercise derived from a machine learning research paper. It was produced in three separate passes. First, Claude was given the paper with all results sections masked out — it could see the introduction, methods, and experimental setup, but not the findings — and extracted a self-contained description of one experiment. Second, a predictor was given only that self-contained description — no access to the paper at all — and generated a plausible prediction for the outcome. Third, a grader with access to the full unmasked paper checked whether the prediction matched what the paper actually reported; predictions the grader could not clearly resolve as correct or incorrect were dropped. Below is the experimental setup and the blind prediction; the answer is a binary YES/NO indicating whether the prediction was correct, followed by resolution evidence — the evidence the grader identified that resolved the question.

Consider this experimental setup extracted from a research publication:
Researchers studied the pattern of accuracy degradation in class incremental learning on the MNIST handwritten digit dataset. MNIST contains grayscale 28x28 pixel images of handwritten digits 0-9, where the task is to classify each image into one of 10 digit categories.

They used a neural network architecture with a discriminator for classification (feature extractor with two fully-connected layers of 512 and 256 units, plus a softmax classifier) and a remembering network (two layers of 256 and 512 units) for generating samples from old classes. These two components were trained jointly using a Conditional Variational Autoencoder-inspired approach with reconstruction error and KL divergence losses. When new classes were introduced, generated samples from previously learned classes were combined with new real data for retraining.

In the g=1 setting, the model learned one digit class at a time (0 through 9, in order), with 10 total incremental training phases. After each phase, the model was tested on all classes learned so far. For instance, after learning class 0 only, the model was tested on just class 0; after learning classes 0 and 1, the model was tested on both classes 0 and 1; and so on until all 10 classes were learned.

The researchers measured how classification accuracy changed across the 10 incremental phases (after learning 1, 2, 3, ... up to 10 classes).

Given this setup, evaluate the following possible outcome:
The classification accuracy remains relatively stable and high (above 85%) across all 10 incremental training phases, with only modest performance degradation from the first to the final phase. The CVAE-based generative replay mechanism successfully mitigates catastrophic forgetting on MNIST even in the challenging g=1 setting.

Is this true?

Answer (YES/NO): NO